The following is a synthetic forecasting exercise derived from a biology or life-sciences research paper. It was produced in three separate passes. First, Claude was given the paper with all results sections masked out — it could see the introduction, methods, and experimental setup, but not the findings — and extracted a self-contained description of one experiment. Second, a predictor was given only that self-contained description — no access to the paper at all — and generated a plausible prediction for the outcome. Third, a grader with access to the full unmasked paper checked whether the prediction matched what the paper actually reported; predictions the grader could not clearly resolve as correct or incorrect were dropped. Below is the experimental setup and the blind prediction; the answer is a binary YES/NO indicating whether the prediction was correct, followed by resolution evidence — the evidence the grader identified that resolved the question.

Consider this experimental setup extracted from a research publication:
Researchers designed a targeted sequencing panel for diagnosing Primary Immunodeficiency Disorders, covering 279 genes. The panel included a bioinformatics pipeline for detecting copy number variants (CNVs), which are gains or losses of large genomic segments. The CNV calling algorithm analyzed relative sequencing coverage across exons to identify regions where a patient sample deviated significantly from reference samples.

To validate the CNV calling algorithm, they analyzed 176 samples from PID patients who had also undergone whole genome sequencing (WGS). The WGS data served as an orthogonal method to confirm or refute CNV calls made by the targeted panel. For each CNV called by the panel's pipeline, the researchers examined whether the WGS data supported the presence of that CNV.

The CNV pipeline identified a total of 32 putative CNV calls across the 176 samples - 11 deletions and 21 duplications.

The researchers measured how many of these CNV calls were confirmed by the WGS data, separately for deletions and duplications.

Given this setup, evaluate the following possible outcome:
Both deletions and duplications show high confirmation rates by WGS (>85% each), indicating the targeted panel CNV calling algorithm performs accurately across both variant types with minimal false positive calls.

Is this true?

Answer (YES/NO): NO